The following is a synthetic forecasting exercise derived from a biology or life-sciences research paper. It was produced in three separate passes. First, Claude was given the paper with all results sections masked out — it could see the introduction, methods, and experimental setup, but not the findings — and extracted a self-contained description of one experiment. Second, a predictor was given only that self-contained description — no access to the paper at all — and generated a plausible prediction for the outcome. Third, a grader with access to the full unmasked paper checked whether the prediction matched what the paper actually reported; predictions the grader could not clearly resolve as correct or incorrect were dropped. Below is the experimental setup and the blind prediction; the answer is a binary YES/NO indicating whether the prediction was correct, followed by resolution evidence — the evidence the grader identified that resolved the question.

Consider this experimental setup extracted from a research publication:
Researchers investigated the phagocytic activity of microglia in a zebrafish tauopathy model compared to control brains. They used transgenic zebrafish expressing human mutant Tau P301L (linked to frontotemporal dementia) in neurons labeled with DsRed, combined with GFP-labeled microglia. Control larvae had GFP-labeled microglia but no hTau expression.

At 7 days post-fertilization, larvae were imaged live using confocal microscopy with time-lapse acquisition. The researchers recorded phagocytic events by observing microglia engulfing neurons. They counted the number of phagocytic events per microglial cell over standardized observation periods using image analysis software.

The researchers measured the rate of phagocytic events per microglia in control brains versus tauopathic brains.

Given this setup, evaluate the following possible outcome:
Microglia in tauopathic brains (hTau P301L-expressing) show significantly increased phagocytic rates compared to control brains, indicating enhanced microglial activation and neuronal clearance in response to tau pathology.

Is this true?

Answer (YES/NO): YES